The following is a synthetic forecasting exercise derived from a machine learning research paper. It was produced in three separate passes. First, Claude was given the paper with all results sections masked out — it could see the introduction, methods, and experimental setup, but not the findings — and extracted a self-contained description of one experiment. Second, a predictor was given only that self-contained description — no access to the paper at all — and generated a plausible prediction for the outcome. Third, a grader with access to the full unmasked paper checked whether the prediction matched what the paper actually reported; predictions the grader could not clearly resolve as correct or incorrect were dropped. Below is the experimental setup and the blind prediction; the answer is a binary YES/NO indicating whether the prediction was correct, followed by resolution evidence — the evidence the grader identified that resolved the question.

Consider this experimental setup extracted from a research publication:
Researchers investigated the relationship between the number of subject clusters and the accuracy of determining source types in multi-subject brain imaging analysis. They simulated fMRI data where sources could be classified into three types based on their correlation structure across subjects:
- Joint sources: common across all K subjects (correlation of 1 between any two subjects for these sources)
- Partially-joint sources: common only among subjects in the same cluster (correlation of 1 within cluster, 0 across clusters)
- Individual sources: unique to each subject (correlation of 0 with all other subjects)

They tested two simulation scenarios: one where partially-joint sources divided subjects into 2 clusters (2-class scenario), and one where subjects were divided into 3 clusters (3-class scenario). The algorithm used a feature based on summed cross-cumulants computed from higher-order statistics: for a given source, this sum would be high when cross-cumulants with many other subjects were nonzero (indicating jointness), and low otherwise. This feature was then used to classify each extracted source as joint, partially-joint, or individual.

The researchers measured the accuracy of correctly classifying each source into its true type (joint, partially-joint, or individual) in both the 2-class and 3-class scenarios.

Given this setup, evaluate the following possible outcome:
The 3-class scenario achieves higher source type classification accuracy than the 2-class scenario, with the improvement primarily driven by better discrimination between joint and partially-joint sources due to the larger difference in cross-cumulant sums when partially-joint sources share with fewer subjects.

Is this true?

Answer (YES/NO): NO